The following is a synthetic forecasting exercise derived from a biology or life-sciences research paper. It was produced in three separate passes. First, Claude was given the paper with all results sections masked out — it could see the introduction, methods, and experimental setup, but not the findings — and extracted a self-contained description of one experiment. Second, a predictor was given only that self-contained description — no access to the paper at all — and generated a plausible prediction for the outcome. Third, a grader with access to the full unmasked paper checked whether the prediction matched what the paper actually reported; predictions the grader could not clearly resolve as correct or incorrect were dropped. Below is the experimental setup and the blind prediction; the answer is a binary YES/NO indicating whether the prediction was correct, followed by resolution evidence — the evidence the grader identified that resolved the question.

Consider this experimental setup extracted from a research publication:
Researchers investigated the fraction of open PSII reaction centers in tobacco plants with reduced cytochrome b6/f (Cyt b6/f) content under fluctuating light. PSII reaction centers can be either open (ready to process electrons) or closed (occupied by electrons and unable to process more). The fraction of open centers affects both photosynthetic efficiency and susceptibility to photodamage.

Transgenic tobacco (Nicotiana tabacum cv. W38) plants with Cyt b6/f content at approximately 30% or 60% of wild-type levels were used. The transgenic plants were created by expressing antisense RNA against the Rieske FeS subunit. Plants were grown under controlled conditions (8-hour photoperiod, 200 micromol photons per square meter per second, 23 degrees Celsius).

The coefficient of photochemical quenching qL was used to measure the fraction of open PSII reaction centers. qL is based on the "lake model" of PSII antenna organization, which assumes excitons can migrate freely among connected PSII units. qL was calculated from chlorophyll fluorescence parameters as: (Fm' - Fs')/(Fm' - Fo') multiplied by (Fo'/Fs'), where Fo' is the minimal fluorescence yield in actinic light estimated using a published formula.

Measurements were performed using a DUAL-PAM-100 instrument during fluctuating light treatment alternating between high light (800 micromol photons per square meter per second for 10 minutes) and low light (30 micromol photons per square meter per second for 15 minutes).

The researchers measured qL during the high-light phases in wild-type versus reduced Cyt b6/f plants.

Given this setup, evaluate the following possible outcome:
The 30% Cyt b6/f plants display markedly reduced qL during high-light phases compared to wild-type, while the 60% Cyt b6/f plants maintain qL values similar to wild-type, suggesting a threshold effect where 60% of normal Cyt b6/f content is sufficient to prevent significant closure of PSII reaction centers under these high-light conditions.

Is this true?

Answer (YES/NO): YES